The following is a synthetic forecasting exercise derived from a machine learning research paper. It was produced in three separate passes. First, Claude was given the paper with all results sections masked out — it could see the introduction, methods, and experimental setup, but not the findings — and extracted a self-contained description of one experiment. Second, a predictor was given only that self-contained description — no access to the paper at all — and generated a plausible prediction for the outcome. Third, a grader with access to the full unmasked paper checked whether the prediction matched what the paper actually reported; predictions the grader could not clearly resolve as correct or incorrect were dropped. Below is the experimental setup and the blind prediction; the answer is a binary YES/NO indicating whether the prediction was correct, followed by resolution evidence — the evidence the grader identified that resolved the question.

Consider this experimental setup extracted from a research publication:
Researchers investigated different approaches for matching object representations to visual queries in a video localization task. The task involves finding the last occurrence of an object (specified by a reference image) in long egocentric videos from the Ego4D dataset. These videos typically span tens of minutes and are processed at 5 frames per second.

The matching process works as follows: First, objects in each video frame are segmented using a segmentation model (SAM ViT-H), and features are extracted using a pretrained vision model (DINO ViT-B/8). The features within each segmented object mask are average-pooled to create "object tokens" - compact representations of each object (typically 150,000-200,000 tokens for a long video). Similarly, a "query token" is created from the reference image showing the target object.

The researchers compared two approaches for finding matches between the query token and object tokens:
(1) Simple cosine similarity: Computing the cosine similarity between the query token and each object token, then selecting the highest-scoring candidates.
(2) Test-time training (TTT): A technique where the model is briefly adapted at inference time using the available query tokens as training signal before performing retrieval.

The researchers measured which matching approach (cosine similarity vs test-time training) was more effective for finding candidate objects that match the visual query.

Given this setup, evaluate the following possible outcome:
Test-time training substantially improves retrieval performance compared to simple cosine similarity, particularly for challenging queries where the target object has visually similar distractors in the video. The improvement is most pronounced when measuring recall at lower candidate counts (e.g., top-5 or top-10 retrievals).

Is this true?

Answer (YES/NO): NO